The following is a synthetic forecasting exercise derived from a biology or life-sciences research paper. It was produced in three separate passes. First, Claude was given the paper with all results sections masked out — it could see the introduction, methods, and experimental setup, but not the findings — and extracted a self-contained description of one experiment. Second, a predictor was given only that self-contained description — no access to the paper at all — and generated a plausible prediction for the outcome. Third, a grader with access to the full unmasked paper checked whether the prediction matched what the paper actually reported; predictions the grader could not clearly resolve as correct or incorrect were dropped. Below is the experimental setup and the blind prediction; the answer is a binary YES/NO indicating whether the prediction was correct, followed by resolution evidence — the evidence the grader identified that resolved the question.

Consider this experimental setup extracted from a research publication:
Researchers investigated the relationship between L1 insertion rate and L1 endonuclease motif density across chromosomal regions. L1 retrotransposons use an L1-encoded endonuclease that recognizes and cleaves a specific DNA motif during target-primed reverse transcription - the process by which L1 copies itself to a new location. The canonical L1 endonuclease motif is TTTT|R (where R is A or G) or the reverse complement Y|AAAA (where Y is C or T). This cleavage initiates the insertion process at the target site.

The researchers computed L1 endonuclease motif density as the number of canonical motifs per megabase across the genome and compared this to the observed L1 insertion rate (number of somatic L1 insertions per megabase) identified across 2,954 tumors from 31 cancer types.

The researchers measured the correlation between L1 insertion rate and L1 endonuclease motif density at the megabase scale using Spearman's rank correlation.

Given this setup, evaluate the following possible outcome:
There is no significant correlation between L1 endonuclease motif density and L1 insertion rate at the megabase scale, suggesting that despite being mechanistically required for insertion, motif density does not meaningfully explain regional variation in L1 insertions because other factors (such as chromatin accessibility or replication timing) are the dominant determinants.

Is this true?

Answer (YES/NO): NO